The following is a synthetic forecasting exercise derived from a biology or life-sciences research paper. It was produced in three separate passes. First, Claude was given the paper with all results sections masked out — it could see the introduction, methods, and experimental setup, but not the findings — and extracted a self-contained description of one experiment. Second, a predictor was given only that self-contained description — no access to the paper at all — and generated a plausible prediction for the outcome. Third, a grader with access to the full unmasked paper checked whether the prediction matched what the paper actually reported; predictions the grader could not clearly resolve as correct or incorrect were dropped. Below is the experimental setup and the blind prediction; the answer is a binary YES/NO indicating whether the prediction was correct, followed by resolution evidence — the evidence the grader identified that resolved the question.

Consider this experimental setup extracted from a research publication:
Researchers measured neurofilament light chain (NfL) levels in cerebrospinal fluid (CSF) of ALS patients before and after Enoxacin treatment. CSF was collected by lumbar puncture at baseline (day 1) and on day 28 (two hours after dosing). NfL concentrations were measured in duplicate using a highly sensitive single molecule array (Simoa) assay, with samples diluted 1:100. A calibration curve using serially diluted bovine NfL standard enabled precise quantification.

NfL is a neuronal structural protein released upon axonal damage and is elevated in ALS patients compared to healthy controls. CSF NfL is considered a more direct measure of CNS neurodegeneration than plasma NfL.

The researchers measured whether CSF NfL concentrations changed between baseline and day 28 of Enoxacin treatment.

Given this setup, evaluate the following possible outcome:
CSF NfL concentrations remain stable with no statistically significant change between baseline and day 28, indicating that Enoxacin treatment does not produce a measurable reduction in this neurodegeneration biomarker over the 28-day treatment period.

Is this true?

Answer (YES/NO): YES